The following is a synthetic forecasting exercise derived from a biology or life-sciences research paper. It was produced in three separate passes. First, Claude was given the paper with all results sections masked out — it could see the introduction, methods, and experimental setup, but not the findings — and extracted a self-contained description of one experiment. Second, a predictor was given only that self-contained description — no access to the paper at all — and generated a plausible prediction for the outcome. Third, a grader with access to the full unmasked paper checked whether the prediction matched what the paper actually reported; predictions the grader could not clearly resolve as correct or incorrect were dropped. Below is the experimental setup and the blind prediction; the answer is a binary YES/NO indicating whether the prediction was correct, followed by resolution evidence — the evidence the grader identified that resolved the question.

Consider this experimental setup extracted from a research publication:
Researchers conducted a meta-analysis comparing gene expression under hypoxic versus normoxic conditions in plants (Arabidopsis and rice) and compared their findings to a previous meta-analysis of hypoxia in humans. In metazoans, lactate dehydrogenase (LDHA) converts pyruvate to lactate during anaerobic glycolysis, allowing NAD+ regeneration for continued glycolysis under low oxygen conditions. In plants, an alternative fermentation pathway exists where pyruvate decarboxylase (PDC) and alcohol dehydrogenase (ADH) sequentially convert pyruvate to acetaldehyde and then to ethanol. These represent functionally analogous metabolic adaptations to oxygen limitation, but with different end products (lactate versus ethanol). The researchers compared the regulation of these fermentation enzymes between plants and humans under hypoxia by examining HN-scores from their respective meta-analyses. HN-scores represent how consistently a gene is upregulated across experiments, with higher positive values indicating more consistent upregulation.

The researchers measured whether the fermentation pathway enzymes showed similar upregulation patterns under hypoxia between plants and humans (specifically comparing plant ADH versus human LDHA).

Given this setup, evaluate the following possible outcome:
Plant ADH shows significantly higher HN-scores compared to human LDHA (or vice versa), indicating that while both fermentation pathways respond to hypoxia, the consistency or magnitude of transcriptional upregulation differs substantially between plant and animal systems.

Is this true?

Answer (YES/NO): NO